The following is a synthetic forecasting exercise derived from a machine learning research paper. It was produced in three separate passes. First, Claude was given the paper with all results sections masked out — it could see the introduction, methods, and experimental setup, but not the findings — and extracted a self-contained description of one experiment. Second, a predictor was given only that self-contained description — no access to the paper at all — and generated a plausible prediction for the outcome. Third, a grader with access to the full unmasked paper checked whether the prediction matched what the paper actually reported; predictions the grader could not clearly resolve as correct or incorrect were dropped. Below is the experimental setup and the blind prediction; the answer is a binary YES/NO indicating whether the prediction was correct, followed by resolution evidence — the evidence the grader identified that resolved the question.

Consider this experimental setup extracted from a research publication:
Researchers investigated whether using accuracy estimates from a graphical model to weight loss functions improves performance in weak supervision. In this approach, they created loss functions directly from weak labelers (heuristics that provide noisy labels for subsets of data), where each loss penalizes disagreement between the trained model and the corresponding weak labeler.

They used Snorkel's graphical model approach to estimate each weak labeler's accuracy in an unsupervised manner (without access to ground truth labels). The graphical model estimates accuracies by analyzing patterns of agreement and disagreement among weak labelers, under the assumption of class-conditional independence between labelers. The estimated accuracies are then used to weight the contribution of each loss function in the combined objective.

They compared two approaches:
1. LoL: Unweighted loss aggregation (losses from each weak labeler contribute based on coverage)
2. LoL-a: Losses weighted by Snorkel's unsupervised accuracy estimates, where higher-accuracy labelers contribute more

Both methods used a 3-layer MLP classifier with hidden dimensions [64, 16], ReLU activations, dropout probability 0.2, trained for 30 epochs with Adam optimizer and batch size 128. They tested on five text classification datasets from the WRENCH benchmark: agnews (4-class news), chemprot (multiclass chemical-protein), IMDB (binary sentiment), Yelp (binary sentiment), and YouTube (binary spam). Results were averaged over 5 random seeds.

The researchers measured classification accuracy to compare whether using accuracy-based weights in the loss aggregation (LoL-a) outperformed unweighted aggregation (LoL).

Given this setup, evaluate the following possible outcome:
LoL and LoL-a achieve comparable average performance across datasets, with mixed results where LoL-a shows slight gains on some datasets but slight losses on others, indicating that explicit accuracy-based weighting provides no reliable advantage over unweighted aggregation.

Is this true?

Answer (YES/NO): YES